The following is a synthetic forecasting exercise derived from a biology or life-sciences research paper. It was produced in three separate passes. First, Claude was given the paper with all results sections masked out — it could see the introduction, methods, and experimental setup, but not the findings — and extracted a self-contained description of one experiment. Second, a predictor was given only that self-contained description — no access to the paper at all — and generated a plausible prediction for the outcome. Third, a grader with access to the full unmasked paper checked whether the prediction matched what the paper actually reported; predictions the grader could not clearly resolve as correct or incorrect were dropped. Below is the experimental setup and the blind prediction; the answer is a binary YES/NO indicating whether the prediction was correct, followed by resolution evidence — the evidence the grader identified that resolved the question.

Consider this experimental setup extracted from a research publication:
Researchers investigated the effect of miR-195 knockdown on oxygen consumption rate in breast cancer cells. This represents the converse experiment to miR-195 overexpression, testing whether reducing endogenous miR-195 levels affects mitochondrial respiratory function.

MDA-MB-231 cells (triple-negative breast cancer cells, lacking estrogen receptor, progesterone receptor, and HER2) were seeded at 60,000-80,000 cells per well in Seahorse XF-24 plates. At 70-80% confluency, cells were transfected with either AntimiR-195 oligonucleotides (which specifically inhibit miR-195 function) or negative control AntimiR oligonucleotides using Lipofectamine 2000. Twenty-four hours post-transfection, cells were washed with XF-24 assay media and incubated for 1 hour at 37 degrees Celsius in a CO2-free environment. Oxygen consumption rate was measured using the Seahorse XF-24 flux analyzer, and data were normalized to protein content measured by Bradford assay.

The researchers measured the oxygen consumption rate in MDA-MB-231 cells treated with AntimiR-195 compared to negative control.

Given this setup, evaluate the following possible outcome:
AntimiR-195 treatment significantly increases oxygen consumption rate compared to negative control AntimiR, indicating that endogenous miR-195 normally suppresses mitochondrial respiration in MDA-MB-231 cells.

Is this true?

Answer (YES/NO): YES